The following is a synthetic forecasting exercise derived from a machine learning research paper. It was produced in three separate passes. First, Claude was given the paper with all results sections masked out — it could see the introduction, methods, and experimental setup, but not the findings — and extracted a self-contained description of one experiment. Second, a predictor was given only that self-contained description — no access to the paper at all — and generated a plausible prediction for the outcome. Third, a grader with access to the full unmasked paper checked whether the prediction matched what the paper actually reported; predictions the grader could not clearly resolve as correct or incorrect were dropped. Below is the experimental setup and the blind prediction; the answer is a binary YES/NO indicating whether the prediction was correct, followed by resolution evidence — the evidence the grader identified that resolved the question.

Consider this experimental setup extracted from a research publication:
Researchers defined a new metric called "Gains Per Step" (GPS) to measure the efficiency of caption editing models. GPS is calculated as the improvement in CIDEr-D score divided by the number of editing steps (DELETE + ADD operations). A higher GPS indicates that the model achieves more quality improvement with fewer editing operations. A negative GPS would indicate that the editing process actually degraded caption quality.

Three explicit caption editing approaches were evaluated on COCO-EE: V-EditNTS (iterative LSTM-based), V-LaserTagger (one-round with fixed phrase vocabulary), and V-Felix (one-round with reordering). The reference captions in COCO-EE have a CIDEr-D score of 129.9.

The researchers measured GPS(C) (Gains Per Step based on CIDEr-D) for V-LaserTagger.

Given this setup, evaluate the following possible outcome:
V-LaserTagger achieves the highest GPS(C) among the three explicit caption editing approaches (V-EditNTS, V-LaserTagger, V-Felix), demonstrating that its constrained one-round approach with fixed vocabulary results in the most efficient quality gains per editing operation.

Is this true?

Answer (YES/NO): NO